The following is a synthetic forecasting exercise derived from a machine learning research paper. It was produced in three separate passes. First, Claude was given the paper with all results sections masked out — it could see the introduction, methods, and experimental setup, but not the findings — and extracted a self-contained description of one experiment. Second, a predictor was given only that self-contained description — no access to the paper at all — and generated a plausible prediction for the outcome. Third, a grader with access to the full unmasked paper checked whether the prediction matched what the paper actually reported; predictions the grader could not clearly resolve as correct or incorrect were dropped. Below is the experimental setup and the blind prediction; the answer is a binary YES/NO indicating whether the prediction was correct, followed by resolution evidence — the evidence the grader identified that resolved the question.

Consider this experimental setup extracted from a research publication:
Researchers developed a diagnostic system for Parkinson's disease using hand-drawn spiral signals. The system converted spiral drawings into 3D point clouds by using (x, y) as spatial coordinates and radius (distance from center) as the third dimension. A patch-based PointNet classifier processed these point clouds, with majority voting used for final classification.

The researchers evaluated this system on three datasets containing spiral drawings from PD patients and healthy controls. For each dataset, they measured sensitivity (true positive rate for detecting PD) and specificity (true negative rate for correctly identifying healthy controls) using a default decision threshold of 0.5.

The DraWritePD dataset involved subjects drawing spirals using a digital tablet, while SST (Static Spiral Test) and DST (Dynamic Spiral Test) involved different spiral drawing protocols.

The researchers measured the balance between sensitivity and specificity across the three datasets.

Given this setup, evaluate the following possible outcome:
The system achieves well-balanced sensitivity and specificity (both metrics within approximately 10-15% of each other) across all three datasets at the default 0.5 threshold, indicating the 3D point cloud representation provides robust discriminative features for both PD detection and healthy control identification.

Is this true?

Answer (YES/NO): NO